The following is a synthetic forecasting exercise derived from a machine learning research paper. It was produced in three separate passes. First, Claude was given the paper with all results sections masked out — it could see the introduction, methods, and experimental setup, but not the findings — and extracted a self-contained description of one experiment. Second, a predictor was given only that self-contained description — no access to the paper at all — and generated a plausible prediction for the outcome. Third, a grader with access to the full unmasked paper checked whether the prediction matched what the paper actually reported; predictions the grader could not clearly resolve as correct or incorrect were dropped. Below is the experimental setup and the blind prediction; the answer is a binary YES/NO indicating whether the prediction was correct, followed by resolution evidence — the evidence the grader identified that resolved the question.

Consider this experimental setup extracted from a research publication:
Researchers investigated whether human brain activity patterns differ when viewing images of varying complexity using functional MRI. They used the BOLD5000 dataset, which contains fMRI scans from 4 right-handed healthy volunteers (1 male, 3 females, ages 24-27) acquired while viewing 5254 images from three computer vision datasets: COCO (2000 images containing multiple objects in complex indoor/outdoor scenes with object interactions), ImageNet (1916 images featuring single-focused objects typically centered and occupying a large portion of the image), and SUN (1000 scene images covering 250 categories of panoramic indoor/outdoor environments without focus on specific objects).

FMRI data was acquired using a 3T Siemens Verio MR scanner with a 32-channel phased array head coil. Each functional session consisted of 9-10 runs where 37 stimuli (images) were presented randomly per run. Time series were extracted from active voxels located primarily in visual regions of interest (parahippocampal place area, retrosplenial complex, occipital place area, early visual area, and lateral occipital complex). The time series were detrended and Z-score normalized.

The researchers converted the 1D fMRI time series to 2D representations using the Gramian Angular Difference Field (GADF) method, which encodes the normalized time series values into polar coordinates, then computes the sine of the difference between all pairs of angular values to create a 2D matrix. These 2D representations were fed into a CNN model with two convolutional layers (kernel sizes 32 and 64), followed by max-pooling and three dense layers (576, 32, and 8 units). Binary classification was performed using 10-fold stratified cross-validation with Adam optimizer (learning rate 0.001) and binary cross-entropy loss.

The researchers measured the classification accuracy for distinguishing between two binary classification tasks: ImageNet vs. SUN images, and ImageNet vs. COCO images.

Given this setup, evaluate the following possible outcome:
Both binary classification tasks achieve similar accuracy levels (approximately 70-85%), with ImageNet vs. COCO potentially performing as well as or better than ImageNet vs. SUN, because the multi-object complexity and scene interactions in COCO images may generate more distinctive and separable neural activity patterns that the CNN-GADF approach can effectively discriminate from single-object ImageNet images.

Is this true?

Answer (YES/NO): NO